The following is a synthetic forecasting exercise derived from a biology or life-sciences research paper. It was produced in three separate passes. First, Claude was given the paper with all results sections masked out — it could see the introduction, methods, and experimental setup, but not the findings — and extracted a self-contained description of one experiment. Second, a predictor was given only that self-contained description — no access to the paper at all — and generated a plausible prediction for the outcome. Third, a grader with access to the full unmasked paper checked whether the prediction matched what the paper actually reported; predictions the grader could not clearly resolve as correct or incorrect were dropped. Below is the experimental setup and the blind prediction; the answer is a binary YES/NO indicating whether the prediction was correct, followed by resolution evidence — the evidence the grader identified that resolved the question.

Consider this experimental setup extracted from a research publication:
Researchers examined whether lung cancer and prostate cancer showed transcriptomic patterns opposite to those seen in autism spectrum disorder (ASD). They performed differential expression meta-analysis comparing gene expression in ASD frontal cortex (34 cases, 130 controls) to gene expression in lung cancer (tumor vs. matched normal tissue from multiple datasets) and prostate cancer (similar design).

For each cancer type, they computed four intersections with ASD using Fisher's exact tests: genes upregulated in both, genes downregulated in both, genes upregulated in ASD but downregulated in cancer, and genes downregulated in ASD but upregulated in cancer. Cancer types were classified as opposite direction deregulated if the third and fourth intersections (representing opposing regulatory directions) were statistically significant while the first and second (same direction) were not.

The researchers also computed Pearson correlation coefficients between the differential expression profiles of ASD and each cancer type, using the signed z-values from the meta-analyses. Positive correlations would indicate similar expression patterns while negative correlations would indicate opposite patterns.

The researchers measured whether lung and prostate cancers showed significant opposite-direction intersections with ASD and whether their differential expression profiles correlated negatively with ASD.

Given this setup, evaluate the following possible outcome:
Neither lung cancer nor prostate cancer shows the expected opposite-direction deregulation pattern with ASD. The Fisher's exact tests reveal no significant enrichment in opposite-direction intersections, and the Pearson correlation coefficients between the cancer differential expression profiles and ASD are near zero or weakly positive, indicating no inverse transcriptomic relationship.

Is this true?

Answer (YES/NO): NO